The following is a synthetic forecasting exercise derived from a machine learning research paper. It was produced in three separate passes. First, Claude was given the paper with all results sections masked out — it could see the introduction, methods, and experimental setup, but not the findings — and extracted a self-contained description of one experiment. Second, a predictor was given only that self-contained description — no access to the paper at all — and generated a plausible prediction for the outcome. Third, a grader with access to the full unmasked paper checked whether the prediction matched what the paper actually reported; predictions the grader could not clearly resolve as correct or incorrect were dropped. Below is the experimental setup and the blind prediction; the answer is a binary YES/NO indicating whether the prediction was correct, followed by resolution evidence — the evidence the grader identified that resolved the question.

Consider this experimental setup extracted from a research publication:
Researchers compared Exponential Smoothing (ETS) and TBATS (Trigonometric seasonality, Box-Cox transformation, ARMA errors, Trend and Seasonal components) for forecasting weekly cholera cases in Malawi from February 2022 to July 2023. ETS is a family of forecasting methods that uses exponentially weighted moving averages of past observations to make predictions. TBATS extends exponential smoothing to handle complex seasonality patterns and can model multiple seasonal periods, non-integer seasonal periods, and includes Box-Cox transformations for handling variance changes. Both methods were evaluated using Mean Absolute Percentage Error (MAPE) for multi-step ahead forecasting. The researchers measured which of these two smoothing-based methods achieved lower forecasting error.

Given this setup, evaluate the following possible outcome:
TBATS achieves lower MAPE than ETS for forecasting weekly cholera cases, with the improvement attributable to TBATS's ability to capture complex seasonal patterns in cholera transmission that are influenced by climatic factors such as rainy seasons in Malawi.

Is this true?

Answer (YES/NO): NO